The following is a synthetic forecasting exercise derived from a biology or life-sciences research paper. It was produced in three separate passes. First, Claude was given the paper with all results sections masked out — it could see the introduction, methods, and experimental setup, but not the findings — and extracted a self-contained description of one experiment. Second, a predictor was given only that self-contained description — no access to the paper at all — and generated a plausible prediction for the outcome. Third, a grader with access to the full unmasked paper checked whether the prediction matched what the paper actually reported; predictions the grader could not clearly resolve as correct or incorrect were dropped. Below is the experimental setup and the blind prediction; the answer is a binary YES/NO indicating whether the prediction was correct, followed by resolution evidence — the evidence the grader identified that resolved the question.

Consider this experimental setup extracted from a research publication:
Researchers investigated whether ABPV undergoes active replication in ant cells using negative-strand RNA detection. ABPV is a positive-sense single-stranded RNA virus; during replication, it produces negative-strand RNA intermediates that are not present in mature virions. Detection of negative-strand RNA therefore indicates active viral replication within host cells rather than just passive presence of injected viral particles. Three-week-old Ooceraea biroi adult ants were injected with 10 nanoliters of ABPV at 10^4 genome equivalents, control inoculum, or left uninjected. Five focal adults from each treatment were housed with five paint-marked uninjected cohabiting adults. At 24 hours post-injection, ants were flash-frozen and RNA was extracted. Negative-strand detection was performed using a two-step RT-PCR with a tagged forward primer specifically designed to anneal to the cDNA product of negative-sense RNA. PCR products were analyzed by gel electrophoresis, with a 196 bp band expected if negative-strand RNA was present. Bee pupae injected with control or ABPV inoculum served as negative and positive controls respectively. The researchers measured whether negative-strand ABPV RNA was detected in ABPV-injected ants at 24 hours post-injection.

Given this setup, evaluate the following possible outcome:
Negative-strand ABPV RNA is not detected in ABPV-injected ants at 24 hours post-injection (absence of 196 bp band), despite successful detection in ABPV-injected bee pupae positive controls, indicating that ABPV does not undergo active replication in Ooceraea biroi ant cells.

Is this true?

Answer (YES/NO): YES